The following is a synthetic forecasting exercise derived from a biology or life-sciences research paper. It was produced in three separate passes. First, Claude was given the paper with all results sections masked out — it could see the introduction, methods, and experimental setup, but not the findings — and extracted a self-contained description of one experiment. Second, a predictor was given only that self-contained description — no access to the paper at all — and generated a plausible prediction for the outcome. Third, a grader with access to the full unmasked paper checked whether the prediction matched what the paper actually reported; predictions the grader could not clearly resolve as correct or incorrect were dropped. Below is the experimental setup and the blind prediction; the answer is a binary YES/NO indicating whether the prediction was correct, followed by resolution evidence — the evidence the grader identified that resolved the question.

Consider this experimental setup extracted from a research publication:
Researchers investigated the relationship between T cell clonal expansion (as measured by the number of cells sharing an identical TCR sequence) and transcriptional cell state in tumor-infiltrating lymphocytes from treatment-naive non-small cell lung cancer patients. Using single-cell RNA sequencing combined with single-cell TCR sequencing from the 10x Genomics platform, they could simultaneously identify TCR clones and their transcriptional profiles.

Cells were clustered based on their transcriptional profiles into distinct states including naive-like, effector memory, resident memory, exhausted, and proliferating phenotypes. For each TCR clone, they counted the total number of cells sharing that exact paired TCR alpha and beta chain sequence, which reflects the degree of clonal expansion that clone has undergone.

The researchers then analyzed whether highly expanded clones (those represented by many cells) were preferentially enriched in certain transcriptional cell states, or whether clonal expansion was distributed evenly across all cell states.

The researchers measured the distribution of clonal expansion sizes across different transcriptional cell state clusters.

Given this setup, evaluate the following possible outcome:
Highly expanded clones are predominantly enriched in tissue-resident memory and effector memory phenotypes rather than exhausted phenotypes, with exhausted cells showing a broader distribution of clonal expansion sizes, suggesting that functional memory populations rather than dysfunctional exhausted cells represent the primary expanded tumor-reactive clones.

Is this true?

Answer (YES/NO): NO